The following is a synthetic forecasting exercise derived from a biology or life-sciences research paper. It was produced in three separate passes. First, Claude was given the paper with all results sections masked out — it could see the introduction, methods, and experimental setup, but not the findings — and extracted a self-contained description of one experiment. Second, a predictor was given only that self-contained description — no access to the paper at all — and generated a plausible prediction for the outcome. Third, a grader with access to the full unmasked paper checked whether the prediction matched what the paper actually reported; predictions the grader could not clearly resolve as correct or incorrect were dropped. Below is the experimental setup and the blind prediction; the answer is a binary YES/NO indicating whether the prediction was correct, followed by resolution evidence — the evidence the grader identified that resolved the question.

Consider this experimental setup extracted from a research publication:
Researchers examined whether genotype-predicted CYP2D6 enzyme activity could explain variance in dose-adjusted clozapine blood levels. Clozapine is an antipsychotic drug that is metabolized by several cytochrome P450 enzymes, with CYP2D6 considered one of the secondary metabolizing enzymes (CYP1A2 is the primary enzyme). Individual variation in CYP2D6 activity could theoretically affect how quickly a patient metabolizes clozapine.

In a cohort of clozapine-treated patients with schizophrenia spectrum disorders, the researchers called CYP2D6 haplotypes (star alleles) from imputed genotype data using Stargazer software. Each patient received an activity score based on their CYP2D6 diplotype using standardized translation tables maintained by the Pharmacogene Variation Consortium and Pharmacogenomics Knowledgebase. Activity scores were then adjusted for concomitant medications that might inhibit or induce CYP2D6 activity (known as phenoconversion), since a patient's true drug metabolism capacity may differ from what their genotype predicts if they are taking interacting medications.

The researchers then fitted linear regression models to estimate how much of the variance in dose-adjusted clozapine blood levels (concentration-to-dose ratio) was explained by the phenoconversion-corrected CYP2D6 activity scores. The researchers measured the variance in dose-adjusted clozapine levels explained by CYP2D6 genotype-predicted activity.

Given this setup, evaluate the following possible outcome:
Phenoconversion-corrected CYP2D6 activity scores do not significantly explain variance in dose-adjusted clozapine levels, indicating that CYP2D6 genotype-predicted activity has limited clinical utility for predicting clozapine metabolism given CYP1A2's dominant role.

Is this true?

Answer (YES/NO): YES